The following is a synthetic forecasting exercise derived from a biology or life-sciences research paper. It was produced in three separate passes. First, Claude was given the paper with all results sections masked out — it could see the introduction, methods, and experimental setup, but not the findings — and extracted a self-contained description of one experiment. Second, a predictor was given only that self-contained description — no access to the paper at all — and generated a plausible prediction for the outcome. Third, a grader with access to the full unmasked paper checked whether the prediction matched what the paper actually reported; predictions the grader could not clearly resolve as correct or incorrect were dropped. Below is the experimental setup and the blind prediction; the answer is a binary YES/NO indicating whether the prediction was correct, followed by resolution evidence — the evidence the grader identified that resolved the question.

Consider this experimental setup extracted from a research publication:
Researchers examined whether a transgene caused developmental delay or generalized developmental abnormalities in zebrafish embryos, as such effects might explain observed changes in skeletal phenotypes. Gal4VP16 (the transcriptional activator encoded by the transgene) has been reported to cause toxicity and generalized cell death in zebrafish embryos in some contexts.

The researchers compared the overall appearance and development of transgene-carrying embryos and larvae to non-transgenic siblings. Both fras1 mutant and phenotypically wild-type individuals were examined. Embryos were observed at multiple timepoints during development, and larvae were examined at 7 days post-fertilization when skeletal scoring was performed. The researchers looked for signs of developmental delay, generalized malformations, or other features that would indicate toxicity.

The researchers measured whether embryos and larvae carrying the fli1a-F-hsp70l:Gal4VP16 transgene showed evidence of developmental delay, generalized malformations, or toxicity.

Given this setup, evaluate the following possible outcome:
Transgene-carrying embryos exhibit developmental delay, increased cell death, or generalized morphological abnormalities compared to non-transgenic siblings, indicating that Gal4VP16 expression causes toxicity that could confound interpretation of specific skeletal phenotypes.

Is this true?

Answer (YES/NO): NO